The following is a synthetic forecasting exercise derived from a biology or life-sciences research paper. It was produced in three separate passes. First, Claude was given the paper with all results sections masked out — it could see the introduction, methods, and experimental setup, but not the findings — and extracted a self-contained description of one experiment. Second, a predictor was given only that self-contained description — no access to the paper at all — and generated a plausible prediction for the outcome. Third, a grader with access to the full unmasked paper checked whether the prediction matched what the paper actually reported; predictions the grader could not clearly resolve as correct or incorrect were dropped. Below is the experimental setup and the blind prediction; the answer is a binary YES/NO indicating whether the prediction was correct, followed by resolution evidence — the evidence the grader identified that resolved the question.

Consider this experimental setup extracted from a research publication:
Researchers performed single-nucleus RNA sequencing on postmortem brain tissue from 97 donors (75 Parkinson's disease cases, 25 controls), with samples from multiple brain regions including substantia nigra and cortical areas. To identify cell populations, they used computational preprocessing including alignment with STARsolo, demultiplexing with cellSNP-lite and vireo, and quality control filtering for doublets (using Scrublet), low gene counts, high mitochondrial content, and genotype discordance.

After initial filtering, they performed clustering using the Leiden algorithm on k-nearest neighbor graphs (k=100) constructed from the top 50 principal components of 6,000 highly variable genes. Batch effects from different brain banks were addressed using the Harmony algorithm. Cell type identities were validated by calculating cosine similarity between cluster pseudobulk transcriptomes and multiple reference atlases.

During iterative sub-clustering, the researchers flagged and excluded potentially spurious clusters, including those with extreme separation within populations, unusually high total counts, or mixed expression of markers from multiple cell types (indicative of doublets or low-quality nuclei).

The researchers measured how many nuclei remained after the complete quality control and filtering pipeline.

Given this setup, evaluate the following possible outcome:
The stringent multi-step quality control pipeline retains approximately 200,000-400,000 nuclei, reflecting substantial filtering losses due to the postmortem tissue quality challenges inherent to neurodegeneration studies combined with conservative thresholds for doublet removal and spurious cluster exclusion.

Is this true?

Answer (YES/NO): NO